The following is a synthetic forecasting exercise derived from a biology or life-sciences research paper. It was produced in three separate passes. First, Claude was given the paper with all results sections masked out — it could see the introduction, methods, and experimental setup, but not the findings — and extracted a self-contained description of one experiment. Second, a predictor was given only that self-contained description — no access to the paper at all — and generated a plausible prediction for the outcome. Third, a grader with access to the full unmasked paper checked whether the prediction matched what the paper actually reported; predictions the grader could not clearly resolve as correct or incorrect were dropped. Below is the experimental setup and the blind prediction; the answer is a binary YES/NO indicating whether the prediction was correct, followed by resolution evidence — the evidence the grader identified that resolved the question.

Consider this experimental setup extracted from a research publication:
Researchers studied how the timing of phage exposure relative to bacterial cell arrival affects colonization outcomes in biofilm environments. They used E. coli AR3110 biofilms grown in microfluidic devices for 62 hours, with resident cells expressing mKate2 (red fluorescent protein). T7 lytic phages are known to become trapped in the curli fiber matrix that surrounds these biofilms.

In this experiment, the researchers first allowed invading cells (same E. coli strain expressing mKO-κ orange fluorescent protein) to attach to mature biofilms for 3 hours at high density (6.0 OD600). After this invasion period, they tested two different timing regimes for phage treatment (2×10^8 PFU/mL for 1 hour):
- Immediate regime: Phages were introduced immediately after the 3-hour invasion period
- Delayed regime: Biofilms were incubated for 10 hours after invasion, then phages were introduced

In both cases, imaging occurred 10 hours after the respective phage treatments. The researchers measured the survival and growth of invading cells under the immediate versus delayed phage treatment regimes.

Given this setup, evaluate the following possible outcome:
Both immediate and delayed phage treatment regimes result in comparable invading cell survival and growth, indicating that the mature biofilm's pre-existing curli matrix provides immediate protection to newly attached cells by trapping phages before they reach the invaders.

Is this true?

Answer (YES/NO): NO